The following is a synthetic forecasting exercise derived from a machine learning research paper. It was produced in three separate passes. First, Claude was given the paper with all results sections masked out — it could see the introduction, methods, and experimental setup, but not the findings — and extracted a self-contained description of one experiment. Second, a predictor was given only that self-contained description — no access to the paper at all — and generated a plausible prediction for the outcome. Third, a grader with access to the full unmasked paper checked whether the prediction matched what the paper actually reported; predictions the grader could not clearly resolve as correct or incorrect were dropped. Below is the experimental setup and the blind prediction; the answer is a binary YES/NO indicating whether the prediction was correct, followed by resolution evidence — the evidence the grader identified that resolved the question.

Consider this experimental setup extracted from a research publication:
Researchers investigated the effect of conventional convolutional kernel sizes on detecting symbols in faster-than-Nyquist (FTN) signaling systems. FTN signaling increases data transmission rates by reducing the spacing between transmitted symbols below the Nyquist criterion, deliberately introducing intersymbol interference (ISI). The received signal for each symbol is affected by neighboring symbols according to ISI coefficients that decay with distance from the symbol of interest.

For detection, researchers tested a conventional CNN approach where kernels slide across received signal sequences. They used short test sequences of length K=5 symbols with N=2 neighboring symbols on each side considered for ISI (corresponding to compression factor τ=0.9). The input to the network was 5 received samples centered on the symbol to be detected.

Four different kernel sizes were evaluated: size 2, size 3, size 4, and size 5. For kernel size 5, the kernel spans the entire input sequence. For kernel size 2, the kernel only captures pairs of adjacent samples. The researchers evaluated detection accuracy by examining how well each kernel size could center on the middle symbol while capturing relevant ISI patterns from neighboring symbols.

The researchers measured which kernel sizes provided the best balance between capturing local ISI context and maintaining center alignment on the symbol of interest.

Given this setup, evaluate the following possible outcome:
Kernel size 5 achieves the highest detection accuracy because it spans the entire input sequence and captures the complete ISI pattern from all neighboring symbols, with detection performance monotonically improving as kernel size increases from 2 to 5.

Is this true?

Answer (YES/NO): NO